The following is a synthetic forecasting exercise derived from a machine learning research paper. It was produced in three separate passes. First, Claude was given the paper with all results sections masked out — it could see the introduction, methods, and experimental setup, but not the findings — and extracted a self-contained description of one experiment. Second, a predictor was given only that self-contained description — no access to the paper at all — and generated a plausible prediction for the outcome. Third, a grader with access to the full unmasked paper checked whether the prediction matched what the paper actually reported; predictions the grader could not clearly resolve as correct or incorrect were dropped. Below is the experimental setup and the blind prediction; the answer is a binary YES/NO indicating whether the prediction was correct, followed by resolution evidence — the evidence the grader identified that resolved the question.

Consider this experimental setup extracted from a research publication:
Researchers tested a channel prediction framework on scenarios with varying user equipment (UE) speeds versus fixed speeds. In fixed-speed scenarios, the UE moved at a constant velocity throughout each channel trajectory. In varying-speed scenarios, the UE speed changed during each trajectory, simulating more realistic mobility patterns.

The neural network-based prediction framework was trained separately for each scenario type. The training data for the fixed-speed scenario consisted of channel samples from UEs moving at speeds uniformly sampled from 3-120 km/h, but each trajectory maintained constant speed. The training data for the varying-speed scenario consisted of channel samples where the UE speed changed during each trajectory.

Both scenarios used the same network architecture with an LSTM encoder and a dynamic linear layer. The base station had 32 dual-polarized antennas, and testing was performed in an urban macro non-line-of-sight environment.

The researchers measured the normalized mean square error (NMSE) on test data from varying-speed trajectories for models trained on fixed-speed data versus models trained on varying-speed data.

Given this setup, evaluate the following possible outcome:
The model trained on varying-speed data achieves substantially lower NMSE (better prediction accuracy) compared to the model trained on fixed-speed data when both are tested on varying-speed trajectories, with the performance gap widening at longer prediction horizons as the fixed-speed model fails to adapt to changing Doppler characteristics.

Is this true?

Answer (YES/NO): YES